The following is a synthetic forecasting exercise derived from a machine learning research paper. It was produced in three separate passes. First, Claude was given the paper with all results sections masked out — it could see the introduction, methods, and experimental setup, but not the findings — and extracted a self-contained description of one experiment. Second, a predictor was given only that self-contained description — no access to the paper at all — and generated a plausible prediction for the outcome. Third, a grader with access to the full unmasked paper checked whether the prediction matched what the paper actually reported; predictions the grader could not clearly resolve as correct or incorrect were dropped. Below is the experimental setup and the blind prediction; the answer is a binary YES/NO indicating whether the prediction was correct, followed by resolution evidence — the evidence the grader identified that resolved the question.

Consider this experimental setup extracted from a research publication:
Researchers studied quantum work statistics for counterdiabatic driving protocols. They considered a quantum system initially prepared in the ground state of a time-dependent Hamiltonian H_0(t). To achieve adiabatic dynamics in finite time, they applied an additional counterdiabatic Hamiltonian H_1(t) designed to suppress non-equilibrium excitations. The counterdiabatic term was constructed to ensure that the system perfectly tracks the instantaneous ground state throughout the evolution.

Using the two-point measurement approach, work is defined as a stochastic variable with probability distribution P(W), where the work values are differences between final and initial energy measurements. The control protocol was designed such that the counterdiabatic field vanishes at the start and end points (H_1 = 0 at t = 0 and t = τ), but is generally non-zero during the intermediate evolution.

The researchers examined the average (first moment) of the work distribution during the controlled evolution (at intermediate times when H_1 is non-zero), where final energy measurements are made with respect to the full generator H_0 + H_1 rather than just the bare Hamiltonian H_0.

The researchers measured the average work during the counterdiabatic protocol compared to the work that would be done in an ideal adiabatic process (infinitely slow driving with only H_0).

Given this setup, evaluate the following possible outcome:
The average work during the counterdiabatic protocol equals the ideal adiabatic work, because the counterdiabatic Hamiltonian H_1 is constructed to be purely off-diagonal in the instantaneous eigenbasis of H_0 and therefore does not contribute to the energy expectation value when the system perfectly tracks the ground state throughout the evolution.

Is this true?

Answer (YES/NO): YES